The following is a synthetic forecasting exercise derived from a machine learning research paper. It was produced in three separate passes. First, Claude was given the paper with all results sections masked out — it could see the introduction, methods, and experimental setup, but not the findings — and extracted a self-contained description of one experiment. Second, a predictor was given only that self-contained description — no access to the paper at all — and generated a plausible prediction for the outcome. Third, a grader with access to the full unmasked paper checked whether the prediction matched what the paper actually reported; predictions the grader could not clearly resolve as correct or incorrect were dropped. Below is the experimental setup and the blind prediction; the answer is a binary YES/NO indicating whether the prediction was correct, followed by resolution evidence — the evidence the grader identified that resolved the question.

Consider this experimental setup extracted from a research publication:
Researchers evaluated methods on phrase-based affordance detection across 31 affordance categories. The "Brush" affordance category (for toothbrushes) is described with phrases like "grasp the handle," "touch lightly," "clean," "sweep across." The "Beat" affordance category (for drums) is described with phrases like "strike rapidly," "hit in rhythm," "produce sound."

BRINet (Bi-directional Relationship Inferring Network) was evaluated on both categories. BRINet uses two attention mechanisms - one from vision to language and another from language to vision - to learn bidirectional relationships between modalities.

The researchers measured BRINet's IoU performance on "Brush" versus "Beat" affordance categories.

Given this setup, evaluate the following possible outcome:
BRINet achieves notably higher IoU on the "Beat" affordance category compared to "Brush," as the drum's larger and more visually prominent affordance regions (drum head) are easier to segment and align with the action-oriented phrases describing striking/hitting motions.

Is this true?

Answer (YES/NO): YES